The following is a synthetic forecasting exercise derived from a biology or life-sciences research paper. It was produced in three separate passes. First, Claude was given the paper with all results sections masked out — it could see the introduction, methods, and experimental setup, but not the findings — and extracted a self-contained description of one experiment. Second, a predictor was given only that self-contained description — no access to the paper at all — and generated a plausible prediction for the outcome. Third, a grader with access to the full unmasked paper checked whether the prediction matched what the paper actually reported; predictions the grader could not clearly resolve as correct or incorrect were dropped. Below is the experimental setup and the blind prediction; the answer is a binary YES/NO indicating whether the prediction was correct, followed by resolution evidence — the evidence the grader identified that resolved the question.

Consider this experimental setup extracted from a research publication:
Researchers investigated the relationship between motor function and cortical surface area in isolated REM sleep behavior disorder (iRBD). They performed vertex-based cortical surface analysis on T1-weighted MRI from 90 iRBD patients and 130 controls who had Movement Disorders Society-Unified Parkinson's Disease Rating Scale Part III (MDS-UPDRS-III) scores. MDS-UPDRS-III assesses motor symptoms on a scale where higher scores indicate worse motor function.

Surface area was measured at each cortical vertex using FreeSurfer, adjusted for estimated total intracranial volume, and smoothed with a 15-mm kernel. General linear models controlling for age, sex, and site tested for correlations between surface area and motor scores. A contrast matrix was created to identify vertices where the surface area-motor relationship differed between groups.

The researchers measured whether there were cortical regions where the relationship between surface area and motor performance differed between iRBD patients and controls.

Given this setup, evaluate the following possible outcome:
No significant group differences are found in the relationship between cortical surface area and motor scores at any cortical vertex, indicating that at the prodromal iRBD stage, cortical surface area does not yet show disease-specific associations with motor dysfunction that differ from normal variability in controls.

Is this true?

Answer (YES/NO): NO